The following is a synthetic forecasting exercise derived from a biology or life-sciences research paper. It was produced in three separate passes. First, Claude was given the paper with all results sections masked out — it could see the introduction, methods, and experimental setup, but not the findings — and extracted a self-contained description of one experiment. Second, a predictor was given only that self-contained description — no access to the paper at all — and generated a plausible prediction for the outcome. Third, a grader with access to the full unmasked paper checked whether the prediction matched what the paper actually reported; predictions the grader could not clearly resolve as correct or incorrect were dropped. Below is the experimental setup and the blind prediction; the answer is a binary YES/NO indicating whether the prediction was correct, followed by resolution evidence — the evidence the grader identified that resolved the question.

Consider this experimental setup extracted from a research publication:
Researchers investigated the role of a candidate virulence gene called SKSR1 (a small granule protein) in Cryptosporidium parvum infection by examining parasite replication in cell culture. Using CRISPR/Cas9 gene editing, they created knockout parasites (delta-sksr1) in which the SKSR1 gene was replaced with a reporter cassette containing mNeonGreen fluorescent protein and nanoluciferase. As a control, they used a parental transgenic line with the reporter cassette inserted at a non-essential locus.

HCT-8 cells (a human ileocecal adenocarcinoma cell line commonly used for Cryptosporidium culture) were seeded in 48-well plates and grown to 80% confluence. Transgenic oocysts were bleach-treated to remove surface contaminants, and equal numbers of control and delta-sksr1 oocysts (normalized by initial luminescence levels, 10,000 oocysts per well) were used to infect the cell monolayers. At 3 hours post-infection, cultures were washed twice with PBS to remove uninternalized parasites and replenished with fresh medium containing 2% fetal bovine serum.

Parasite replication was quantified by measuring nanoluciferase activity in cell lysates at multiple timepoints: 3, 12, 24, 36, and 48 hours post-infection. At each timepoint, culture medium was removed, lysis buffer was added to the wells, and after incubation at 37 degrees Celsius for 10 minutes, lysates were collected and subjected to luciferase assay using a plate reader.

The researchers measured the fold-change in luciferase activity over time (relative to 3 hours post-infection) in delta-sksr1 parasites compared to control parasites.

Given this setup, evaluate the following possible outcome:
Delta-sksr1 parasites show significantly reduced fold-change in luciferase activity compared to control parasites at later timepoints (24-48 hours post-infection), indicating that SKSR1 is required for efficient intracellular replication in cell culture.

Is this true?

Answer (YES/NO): YES